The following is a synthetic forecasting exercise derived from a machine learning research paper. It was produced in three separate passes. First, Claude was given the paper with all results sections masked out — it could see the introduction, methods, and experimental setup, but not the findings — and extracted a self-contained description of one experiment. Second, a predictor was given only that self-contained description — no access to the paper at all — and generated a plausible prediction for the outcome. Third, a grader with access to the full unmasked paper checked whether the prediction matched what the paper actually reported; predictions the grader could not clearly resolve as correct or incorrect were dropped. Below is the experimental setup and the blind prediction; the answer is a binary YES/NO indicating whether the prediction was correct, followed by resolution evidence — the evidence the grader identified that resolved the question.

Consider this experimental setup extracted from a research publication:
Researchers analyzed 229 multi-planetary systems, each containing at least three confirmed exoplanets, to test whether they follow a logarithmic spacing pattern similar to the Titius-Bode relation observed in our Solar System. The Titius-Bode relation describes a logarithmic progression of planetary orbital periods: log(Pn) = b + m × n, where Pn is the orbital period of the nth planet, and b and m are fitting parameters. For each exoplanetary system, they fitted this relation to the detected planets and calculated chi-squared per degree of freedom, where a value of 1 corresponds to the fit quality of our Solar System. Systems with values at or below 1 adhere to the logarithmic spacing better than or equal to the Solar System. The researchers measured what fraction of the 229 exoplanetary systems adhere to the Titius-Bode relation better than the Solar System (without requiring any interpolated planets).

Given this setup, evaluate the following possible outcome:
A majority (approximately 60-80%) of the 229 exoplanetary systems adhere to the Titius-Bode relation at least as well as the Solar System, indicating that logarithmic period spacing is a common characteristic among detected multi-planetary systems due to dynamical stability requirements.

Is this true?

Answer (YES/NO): NO